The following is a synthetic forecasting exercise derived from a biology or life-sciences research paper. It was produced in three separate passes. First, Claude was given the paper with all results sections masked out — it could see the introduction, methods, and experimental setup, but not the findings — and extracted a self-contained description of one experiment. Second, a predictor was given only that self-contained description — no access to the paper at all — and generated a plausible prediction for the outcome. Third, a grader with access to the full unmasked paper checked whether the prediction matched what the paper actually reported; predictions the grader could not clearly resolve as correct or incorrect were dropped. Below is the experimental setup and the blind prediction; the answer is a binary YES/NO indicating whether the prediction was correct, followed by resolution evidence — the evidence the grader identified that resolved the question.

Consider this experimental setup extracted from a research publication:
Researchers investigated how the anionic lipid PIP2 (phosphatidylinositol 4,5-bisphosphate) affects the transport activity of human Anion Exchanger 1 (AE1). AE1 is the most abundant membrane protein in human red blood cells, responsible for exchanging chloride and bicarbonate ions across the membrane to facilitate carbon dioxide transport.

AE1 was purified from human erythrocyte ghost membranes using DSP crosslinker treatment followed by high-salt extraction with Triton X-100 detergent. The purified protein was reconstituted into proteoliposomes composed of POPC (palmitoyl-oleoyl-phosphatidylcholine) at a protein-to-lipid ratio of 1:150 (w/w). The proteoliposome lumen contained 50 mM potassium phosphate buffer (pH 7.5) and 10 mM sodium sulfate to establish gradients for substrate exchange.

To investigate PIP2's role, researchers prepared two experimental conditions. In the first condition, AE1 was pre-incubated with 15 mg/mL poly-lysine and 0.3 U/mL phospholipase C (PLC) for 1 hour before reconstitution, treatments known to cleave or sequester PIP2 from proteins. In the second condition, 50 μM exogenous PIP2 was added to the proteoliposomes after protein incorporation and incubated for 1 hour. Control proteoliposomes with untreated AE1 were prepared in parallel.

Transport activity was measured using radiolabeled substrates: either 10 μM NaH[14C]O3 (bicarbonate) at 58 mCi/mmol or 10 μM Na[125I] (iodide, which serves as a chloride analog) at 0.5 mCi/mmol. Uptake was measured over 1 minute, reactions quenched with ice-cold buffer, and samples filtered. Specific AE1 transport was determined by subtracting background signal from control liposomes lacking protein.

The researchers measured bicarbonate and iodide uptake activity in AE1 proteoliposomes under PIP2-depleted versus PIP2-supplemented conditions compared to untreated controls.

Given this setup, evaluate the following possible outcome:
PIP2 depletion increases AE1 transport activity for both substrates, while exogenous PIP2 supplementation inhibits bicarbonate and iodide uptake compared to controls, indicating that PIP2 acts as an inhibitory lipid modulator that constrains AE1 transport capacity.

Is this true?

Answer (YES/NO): YES